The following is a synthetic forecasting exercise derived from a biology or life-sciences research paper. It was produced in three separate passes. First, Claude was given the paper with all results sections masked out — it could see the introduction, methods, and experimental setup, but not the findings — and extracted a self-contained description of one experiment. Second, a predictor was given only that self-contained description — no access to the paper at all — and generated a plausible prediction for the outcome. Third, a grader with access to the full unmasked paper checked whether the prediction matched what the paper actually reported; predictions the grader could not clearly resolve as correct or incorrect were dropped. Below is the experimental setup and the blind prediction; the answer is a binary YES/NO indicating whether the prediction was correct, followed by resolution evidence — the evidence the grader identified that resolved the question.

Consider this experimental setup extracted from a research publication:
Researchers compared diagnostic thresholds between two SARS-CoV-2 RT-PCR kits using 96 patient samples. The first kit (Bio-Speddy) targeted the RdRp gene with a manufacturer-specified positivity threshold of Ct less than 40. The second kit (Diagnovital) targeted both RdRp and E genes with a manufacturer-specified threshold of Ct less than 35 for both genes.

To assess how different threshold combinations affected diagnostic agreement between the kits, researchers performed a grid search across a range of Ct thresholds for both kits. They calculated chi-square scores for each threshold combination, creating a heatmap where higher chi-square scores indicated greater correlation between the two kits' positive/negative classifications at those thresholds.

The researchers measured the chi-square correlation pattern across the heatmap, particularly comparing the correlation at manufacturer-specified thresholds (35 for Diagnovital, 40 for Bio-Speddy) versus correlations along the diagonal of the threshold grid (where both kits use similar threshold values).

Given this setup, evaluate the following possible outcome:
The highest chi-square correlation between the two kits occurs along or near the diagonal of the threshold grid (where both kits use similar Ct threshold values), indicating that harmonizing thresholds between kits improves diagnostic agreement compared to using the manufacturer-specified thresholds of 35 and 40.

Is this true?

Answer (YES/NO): YES